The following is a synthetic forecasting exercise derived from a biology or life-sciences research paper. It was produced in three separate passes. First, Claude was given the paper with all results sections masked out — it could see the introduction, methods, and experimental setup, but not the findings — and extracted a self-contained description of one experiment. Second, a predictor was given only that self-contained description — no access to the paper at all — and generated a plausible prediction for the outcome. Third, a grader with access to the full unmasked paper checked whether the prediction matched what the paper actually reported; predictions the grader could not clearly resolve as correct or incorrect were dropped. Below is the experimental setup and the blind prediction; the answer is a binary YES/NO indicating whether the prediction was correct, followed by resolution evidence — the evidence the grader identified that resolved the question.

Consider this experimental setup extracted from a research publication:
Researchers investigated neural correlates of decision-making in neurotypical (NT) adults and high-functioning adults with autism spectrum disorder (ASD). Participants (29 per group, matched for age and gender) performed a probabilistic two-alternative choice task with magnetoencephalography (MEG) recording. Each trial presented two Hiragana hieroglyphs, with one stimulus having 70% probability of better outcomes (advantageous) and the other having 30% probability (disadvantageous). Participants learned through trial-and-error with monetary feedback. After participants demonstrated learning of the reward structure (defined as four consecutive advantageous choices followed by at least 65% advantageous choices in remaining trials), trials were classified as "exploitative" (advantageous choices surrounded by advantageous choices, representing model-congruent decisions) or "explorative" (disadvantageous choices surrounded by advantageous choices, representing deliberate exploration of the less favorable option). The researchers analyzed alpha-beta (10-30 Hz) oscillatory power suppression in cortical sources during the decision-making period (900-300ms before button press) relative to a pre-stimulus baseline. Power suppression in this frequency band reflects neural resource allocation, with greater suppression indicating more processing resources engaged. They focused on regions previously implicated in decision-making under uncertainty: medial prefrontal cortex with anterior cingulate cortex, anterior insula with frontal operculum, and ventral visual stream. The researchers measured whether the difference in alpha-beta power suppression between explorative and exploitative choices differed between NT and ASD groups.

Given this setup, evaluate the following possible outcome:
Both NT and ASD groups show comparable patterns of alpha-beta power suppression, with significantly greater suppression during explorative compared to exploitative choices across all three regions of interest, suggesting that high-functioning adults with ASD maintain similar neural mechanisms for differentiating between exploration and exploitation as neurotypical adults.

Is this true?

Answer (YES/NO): NO